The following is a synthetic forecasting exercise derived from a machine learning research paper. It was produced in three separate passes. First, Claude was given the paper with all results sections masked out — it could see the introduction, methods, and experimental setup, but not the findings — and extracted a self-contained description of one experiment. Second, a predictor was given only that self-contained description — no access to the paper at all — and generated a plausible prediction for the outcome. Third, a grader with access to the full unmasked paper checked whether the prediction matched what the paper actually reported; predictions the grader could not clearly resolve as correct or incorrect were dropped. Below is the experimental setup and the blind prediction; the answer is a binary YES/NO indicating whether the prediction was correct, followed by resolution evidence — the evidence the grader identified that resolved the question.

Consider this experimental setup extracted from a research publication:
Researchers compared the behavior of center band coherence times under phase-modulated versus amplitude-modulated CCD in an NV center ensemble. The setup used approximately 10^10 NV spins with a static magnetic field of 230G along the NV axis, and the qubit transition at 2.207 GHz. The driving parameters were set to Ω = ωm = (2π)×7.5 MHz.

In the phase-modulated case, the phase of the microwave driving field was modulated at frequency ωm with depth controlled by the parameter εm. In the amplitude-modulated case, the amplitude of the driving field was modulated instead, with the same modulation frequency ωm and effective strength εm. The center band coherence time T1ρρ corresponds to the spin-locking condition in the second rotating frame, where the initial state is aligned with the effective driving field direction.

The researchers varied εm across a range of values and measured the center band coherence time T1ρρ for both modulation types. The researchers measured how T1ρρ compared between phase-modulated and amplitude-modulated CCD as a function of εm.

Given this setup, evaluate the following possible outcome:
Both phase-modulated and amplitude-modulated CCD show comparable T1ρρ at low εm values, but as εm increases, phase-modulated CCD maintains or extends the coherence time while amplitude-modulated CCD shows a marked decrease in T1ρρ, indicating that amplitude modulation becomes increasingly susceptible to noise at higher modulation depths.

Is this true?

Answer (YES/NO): NO